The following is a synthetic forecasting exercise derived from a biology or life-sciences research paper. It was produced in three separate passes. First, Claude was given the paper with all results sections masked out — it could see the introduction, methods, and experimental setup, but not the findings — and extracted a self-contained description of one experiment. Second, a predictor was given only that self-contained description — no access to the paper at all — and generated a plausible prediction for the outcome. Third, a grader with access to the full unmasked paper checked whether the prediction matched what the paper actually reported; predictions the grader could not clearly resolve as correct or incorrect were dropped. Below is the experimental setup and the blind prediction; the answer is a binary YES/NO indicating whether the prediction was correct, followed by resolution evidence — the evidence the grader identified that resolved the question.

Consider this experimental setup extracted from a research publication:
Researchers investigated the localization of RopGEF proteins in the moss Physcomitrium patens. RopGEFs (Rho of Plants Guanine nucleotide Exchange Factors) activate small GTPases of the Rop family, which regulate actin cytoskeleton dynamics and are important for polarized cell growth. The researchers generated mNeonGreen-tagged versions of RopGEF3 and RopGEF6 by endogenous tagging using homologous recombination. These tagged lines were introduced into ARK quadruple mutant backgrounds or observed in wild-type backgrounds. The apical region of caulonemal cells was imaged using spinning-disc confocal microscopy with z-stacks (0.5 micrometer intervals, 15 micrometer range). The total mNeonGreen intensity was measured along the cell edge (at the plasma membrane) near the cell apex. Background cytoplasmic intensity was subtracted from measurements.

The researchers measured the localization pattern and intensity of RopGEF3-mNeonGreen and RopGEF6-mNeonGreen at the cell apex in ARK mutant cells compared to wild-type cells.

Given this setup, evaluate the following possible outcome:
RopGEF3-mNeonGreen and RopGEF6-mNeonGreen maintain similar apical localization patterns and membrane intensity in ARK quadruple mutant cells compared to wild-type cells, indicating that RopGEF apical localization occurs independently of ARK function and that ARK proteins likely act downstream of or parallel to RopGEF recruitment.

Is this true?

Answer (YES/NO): NO